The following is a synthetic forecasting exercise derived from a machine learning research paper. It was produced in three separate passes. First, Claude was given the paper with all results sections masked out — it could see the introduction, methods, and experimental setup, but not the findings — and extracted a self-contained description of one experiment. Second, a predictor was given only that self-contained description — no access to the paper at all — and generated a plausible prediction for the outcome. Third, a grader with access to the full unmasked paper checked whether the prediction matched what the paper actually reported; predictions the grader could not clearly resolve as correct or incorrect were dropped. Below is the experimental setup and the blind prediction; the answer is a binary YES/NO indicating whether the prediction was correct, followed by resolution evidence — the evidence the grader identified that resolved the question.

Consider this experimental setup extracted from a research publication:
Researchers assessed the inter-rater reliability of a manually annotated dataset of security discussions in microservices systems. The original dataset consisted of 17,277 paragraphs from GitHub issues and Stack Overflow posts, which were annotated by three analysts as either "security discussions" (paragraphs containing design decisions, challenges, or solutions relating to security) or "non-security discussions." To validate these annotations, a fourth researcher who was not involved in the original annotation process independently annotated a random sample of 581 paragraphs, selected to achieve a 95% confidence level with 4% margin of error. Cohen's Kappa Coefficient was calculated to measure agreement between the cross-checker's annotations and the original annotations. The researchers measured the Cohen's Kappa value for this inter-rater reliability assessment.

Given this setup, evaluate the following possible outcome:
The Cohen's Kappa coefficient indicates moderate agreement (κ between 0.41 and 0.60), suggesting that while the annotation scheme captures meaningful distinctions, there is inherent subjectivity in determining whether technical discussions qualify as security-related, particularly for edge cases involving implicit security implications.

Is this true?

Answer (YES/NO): NO